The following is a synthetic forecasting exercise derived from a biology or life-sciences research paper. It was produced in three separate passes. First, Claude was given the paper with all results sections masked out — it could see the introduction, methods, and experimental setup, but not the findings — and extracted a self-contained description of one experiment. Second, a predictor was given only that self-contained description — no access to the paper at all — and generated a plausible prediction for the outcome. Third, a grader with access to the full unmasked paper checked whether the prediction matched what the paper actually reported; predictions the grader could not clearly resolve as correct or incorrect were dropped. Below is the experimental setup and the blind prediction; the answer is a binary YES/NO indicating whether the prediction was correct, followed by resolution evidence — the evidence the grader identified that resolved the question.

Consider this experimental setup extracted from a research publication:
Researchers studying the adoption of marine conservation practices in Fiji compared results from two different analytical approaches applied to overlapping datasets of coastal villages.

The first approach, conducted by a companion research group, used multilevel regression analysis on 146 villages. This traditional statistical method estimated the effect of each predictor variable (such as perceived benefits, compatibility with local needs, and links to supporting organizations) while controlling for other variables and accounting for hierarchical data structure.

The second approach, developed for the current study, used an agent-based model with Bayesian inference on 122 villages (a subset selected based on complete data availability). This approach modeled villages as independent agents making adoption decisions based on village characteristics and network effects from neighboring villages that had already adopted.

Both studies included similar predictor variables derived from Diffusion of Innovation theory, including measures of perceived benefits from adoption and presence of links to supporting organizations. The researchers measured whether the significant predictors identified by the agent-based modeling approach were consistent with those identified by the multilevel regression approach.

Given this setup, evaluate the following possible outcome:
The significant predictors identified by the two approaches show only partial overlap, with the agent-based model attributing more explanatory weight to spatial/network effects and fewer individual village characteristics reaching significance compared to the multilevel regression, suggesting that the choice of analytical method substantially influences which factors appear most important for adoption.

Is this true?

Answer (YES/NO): NO